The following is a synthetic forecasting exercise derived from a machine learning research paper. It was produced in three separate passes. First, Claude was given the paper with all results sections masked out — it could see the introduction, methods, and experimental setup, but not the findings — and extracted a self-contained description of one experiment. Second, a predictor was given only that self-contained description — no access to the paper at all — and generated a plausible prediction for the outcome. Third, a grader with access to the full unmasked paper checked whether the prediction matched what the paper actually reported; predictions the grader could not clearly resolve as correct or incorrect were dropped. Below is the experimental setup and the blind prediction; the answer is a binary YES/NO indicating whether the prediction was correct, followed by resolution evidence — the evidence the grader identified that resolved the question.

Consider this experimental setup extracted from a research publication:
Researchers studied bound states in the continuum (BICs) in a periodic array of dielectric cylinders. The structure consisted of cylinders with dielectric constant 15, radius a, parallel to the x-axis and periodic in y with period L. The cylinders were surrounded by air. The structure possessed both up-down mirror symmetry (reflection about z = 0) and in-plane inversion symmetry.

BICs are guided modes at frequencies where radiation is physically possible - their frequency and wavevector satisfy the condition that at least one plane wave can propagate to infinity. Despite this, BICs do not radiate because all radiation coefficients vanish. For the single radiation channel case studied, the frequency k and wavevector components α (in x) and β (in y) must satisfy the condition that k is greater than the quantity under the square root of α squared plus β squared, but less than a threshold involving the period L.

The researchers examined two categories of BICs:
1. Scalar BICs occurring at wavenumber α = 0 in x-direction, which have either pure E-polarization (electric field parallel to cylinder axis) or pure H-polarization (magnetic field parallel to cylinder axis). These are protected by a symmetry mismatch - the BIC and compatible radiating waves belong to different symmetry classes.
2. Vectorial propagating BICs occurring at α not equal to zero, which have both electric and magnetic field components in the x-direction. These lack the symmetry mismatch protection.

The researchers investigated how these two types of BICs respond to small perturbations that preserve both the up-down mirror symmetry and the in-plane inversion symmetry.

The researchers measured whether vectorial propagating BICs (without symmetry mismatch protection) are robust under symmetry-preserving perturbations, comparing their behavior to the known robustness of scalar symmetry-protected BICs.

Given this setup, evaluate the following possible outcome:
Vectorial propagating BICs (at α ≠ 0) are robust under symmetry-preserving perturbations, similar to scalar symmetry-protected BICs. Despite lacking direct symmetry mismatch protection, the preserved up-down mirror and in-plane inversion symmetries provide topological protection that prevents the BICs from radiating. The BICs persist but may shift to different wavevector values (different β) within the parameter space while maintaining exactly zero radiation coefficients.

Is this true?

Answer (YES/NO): YES